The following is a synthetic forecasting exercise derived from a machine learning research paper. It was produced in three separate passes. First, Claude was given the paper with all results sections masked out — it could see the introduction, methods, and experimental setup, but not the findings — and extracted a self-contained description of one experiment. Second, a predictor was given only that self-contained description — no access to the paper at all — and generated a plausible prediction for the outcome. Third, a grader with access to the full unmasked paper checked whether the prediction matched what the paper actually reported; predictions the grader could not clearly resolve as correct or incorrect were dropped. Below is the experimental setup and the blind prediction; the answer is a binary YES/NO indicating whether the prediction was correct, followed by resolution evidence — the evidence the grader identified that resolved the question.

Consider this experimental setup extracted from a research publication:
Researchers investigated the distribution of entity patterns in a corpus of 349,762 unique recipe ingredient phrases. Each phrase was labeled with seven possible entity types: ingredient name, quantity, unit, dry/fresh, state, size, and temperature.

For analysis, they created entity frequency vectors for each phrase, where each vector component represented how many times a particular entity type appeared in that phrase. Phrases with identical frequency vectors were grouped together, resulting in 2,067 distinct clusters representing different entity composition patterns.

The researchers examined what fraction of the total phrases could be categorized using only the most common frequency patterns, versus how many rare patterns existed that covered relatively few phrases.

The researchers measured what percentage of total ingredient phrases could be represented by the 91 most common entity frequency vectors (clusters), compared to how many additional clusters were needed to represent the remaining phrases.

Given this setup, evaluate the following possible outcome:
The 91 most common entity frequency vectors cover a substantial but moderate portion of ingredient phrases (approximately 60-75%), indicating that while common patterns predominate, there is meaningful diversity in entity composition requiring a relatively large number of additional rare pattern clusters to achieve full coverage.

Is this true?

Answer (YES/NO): NO